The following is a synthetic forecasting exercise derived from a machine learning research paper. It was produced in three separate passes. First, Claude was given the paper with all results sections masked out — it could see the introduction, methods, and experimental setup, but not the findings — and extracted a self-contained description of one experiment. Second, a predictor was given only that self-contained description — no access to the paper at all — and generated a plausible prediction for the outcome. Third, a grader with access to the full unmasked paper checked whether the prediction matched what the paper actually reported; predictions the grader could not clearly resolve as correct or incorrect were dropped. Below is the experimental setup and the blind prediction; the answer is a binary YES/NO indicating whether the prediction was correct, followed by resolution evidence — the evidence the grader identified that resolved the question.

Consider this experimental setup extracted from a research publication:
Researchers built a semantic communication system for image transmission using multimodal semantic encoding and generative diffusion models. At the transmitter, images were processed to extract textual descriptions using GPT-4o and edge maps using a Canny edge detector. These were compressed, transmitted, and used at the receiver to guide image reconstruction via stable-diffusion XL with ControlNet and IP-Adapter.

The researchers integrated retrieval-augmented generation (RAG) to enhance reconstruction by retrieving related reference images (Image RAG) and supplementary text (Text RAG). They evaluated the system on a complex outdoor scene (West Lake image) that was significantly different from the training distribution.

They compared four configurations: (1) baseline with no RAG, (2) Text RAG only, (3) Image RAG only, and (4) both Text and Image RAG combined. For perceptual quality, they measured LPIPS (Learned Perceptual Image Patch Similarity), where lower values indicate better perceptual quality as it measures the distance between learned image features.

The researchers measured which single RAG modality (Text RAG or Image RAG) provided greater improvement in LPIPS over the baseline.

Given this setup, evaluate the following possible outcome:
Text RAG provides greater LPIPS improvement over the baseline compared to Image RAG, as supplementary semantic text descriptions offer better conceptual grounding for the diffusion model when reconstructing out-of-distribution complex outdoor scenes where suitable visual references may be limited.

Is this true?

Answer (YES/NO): NO